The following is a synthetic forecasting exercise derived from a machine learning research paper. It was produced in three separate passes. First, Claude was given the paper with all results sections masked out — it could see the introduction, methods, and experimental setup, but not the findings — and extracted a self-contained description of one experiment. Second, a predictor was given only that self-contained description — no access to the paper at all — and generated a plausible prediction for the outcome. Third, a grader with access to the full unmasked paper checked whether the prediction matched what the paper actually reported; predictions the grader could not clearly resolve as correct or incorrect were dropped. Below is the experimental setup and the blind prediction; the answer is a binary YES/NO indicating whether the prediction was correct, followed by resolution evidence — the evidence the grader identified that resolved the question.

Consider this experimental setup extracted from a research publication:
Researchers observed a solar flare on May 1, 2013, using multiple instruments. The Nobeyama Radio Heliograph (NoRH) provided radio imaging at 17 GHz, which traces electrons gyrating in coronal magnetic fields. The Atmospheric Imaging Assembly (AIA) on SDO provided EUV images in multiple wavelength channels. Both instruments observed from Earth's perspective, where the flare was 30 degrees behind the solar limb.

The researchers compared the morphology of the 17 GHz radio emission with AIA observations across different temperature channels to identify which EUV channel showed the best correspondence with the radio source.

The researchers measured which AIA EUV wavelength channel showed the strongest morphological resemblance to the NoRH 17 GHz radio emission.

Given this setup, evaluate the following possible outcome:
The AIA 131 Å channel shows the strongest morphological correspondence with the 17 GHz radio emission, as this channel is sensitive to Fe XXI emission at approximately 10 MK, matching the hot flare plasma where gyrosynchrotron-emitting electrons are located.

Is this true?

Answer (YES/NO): NO